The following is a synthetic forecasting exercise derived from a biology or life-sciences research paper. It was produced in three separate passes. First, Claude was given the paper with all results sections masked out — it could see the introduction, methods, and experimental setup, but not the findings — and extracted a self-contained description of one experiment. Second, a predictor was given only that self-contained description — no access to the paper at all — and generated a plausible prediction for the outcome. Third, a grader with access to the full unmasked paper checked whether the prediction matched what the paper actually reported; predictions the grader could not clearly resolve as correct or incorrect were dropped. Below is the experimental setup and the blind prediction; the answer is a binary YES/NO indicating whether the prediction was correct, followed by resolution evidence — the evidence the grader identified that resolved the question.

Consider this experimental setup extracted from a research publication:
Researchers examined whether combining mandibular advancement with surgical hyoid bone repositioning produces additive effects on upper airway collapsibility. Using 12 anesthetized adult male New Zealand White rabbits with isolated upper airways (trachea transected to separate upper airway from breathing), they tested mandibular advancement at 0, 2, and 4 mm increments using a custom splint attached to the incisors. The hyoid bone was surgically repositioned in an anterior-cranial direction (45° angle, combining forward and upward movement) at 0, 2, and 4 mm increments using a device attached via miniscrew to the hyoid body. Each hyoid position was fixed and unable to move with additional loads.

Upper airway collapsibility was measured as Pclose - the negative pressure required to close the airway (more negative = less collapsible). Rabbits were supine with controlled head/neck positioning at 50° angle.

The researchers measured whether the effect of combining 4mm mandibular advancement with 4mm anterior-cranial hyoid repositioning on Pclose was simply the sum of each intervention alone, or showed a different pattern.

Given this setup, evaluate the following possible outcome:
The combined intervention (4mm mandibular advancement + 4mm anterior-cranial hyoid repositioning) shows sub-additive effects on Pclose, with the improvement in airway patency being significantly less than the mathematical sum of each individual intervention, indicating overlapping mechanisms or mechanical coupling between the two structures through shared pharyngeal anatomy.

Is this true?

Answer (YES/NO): NO